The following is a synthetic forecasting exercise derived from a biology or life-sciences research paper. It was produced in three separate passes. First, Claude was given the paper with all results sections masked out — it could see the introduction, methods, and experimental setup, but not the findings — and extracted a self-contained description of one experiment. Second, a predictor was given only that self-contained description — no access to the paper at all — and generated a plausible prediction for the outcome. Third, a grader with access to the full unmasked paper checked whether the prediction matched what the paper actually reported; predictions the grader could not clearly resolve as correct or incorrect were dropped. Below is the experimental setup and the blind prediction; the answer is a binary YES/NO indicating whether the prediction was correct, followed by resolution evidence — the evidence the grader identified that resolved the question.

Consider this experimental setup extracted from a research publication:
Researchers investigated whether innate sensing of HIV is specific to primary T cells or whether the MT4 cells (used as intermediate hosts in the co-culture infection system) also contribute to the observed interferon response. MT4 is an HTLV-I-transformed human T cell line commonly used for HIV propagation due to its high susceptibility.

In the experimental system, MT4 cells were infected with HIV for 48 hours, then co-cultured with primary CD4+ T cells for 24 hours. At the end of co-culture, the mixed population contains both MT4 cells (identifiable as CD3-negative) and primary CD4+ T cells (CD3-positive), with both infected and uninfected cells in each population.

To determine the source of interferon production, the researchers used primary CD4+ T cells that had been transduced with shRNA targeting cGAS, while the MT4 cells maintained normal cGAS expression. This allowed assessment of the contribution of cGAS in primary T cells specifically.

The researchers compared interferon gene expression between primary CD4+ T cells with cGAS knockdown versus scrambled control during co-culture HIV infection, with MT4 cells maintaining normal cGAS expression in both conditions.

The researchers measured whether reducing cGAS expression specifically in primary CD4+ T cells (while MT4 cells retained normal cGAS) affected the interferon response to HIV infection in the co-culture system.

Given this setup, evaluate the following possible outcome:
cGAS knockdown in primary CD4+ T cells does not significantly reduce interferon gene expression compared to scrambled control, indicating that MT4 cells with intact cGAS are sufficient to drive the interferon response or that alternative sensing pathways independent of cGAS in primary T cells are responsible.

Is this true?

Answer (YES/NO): NO